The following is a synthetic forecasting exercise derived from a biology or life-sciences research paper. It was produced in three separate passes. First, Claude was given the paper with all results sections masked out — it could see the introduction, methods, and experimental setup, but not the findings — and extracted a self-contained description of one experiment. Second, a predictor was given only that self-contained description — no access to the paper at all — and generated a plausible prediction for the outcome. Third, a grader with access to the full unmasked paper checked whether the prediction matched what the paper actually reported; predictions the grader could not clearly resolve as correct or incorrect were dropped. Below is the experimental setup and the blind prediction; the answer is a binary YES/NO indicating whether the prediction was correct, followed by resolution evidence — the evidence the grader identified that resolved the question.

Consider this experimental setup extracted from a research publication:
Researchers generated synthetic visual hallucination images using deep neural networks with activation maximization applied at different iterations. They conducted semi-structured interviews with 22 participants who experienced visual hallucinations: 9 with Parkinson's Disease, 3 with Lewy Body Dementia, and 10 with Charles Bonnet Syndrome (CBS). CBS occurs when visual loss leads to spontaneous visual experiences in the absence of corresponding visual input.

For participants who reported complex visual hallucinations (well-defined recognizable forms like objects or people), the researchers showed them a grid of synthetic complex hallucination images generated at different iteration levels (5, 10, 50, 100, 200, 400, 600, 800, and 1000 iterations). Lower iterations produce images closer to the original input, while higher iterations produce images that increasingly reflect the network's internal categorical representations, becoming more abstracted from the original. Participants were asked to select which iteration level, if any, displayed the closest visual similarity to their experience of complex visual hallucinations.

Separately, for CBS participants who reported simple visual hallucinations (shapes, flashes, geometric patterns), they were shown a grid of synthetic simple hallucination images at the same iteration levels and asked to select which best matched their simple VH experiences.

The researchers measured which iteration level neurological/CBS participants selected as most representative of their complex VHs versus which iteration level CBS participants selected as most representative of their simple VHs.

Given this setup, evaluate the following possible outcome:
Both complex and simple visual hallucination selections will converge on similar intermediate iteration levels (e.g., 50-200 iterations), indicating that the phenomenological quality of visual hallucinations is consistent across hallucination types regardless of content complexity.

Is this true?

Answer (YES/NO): NO